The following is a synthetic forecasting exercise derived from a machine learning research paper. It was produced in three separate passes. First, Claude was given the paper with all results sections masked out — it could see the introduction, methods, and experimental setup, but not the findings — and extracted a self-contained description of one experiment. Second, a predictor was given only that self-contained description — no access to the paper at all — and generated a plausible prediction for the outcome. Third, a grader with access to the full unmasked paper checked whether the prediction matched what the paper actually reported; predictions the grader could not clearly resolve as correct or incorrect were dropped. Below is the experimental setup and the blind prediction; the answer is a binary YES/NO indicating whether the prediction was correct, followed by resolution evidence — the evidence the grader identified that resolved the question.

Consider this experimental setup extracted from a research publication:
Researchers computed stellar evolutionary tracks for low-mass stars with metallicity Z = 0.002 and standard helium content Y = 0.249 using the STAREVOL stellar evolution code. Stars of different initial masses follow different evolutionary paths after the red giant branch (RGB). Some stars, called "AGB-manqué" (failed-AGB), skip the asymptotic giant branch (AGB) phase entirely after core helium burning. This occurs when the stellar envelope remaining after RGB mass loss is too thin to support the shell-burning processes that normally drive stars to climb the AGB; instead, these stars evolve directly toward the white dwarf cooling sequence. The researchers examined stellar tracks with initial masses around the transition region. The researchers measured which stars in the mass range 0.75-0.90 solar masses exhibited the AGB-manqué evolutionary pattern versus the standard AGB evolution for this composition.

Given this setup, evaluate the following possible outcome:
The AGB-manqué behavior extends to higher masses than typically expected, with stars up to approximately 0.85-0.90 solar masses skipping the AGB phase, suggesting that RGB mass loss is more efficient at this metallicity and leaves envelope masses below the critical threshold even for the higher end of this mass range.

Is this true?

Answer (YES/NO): NO